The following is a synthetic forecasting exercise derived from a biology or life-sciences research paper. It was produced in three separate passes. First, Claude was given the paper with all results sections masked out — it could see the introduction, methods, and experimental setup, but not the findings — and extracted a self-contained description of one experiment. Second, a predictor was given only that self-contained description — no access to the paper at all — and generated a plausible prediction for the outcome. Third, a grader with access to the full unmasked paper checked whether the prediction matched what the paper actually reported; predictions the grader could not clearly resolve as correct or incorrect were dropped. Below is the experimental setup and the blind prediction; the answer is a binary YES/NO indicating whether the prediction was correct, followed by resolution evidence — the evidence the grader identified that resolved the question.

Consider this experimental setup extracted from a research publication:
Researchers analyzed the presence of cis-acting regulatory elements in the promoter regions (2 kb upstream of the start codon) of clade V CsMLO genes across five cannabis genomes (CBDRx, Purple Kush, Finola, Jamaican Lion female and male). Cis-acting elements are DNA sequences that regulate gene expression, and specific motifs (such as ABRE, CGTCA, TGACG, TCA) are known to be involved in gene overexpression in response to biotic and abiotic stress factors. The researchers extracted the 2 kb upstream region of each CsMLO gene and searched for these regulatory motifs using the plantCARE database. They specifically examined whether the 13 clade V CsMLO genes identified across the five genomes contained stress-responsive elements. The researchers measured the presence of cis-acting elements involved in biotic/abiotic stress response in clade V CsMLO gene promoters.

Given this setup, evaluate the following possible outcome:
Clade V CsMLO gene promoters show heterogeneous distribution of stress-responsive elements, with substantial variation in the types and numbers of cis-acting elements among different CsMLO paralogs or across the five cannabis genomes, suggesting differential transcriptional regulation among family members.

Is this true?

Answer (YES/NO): NO